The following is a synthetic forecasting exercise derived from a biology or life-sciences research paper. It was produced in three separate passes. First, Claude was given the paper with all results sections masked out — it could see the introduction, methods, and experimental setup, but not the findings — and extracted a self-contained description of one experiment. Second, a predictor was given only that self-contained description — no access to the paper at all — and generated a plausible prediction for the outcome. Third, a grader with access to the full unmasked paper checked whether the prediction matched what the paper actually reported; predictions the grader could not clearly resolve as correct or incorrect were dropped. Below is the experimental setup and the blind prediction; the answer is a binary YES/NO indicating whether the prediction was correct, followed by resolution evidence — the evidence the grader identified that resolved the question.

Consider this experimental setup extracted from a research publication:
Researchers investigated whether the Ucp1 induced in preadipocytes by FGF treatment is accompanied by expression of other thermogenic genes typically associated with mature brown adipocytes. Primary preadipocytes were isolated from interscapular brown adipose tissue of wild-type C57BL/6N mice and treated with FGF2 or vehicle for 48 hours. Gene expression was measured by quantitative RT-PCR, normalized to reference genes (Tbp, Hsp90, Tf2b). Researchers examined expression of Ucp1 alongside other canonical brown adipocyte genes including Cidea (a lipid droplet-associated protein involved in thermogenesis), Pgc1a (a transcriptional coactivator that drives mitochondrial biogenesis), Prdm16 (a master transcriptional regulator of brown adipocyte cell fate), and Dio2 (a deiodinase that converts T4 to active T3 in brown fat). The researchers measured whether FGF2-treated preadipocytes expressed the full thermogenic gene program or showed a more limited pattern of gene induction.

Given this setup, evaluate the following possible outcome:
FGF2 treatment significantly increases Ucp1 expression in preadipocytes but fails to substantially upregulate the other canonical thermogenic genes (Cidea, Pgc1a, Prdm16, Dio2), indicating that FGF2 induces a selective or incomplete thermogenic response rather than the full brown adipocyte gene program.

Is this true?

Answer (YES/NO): YES